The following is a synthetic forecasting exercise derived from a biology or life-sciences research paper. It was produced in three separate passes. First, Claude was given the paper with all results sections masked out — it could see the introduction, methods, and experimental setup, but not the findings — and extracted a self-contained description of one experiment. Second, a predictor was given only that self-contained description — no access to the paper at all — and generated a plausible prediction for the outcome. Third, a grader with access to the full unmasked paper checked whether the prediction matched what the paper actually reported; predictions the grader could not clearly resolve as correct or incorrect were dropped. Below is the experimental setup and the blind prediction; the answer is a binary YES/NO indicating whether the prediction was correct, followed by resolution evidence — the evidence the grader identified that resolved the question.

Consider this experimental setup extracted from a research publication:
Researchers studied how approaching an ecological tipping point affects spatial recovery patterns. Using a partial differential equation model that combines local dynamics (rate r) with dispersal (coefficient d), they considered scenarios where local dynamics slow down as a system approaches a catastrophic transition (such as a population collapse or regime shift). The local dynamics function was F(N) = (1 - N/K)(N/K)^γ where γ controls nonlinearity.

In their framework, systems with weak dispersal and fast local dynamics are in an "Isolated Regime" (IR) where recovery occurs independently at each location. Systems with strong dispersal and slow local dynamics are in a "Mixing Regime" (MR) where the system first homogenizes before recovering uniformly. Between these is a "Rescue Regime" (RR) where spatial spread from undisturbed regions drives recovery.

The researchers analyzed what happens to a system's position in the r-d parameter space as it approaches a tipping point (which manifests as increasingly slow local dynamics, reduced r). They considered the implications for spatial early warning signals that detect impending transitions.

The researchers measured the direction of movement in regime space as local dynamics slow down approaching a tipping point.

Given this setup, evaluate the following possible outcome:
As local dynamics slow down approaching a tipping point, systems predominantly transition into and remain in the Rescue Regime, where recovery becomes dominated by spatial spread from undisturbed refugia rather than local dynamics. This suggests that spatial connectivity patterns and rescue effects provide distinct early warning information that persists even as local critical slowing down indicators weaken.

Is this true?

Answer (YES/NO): NO